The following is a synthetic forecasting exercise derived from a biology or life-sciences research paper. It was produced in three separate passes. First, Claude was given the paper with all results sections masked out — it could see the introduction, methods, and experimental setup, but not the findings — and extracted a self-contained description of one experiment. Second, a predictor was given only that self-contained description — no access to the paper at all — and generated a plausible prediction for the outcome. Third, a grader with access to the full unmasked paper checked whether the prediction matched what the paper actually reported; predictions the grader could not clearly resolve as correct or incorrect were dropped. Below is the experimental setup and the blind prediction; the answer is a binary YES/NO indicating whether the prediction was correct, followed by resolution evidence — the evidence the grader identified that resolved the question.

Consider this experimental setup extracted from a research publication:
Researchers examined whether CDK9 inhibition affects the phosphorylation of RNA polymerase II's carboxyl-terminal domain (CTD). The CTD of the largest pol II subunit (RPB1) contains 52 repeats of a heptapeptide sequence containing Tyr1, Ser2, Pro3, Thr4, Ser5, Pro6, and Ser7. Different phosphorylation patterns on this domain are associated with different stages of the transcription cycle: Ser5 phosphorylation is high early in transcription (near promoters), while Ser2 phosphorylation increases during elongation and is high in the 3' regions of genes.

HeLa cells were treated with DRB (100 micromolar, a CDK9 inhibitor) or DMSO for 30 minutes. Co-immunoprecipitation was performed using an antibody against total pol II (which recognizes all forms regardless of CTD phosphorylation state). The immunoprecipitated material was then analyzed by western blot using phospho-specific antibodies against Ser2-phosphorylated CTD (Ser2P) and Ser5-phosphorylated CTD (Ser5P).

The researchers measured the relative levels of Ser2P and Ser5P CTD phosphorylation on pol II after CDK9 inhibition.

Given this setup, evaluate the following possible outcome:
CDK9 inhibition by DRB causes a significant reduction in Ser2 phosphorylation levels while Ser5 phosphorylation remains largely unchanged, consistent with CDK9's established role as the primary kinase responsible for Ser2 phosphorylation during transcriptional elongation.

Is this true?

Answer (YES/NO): NO